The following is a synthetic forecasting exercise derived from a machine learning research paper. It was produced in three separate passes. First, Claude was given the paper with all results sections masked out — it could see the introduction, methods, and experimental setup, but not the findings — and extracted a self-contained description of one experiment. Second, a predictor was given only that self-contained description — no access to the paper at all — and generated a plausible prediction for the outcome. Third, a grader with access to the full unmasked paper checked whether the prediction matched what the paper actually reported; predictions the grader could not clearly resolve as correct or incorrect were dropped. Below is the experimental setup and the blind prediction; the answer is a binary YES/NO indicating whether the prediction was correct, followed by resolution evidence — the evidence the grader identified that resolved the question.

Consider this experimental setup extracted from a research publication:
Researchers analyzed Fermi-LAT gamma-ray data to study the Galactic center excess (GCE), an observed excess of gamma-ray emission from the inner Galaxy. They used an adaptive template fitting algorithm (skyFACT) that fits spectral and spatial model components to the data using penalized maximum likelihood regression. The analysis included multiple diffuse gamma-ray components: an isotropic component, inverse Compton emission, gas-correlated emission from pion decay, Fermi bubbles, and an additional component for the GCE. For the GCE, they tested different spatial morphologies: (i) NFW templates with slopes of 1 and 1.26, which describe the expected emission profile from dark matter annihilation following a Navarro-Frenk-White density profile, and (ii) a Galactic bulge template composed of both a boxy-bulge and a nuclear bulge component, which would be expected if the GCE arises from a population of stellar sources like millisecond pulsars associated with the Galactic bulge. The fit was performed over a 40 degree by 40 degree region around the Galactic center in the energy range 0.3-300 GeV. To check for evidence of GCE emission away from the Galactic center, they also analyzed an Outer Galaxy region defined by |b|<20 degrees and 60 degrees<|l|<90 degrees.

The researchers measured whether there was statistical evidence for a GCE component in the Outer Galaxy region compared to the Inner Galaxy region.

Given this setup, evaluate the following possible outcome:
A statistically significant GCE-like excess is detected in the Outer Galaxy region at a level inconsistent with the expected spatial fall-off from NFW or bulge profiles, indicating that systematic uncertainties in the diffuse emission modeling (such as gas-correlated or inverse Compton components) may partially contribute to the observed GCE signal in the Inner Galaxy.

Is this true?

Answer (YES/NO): NO